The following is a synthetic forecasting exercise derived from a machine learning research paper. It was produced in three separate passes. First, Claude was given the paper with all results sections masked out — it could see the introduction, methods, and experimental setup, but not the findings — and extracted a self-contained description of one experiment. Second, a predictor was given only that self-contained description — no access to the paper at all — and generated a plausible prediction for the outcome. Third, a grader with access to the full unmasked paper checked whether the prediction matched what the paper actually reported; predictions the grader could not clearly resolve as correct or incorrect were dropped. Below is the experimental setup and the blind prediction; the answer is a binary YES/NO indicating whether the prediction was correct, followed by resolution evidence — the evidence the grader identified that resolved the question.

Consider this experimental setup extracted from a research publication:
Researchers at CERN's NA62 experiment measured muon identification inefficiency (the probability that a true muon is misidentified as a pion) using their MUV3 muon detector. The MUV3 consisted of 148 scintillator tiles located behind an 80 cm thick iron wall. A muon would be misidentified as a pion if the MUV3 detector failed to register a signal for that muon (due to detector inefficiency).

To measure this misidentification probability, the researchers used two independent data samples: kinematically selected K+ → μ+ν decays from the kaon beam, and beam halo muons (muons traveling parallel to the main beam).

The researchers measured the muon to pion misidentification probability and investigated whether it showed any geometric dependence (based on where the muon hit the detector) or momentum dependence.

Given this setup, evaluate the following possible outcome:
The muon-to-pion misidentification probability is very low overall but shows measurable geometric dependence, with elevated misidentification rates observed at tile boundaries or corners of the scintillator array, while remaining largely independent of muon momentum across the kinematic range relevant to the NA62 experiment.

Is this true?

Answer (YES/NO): NO